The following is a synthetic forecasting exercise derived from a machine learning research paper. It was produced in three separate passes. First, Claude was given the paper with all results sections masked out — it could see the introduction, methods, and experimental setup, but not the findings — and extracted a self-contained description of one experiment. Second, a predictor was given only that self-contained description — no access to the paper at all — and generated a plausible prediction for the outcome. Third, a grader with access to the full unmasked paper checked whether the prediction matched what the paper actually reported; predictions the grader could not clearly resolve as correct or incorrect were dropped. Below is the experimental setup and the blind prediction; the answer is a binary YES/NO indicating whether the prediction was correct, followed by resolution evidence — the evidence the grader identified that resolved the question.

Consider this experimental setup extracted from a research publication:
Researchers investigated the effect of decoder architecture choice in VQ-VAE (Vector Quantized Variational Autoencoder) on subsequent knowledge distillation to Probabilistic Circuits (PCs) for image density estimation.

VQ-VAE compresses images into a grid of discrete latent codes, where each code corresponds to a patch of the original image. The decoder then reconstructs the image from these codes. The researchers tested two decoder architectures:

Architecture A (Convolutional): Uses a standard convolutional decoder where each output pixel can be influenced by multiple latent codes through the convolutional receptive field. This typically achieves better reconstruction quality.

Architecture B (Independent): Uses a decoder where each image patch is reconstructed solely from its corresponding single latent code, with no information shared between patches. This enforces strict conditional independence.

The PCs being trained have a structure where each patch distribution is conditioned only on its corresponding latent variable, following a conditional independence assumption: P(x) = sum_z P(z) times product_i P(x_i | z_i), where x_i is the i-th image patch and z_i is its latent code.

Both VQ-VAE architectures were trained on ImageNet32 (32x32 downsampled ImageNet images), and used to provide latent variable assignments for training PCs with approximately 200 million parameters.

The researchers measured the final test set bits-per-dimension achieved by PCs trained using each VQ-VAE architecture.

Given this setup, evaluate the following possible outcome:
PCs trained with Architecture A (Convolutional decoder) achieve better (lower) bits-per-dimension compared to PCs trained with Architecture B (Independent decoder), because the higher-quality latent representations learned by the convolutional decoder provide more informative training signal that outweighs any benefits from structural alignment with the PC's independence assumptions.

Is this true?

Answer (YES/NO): NO